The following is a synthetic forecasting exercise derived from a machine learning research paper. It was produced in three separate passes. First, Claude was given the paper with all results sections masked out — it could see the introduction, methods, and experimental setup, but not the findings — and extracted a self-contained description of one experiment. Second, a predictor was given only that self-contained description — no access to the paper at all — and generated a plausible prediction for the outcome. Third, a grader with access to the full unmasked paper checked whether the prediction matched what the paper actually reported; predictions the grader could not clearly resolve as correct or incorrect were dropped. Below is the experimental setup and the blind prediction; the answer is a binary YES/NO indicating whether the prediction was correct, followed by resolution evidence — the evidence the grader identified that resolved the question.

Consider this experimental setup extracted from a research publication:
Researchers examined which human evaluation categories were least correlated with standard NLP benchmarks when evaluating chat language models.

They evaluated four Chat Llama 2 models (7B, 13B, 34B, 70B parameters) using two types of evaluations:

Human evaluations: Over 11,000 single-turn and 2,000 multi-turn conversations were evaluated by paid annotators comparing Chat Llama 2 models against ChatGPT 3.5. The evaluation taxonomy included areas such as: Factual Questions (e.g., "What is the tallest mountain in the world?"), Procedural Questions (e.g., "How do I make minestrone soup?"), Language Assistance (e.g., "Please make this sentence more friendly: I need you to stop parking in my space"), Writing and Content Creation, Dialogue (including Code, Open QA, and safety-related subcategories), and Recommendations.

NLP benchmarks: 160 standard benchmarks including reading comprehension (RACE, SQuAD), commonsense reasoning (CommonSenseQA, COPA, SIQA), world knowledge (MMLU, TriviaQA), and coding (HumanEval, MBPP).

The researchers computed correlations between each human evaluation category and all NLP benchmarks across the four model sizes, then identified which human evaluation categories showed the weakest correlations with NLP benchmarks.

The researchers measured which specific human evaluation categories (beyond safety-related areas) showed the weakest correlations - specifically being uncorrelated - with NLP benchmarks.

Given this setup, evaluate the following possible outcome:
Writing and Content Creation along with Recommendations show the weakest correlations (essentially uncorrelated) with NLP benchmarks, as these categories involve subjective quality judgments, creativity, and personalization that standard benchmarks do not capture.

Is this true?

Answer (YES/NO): NO